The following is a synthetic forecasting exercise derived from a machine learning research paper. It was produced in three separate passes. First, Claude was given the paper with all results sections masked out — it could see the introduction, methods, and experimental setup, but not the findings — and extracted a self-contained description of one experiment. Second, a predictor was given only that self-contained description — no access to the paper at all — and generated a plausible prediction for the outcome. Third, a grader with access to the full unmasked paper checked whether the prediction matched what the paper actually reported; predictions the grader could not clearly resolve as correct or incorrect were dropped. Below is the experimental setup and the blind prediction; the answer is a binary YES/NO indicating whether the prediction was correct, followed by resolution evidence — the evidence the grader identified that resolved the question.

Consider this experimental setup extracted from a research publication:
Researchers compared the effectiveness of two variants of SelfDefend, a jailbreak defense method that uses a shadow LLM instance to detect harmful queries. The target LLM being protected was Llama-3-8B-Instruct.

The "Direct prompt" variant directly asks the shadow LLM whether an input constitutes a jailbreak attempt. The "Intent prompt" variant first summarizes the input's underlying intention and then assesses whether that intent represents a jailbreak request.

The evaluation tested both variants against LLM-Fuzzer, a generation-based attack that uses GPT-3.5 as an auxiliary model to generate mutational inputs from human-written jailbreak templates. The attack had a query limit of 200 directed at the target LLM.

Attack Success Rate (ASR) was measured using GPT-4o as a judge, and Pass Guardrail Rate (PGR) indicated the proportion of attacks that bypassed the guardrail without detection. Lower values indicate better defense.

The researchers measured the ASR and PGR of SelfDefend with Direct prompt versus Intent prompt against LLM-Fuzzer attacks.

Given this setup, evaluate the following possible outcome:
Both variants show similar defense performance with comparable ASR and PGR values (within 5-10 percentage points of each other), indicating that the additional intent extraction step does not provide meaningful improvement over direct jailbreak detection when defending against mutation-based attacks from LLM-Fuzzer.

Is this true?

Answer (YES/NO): NO